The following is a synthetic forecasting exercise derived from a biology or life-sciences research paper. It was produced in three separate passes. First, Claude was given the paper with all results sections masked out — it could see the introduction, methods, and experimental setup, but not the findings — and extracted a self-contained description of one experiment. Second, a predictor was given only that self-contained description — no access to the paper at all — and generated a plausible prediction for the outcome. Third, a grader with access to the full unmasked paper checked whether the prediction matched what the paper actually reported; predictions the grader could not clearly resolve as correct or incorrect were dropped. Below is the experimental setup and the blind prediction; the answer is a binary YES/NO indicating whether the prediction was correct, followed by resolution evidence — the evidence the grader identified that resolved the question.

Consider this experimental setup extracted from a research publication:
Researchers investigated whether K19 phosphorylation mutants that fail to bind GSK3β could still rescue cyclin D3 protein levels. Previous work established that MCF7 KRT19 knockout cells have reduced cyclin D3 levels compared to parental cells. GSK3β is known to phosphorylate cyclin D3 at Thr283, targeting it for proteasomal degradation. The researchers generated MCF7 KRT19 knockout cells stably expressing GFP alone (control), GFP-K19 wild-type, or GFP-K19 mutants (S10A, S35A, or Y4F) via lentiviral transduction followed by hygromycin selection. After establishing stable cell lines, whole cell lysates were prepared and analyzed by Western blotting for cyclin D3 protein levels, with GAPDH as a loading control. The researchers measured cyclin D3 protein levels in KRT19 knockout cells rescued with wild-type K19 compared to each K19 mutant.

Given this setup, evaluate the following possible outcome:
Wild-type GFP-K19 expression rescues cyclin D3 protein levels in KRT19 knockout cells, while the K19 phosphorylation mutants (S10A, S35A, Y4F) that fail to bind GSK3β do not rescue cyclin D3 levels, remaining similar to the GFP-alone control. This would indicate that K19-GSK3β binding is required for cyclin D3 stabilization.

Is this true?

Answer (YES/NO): NO